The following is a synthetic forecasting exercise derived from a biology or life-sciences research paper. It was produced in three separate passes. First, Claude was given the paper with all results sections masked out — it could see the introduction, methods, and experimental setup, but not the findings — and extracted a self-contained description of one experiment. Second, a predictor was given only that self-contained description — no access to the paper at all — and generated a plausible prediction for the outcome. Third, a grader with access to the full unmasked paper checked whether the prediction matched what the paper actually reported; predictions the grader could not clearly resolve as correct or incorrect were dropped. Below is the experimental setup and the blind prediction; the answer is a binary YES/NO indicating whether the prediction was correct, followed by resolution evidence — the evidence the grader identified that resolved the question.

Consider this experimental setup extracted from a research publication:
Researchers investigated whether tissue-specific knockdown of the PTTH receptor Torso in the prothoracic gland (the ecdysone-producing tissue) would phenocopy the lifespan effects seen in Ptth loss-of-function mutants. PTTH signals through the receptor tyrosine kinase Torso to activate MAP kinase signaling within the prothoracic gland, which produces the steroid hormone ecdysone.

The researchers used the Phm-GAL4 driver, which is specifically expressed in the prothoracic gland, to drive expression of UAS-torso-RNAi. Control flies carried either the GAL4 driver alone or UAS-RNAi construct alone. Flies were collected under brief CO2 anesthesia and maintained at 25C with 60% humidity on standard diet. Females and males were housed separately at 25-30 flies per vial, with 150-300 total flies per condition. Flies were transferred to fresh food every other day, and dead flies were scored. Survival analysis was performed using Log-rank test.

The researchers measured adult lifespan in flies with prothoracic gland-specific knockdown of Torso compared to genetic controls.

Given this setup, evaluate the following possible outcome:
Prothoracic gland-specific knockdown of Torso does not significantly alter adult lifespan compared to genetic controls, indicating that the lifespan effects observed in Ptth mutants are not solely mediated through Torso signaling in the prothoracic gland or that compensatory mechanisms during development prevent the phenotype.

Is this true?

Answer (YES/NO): NO